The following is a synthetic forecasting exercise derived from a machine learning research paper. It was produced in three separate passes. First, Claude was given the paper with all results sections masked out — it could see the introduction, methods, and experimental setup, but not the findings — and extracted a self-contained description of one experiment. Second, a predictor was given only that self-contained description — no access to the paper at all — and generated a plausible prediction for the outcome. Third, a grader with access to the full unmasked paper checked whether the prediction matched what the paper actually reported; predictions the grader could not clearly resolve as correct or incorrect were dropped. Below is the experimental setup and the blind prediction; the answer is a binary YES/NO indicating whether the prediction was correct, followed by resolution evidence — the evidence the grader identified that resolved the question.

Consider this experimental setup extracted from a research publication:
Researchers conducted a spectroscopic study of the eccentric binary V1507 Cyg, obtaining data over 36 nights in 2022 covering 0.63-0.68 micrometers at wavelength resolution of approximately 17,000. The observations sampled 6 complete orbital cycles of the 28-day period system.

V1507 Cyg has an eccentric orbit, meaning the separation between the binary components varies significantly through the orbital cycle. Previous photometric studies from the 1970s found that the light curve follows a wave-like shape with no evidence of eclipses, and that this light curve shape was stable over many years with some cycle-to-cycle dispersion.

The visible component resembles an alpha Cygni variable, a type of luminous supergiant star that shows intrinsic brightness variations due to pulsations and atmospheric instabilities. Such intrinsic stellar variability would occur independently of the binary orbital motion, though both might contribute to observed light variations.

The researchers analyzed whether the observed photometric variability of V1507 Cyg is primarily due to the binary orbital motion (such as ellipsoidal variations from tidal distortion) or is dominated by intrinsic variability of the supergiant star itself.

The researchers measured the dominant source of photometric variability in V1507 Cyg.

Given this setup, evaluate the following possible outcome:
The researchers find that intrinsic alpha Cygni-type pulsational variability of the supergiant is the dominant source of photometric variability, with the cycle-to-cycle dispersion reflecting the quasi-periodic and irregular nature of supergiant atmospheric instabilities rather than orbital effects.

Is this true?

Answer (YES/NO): YES